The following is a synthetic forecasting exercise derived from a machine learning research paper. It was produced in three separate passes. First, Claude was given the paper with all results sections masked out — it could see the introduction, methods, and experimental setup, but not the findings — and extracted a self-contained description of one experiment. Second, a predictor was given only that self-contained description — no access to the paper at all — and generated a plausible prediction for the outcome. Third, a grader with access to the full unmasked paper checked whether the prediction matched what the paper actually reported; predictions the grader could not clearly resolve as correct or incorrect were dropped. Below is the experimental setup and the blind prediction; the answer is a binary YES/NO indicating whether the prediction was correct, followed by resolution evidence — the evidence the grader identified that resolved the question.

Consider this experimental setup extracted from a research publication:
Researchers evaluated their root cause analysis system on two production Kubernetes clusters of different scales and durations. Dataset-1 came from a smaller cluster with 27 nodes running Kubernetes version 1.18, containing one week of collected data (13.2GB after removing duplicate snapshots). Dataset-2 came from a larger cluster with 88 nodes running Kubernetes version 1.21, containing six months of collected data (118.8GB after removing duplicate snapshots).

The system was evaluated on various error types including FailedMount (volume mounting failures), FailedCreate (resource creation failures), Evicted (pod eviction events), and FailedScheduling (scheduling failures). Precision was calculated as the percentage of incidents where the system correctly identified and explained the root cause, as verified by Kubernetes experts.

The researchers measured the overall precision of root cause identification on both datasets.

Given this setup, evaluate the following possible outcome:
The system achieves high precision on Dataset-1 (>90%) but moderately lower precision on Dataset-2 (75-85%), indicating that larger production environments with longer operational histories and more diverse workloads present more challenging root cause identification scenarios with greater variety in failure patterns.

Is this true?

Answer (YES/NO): NO